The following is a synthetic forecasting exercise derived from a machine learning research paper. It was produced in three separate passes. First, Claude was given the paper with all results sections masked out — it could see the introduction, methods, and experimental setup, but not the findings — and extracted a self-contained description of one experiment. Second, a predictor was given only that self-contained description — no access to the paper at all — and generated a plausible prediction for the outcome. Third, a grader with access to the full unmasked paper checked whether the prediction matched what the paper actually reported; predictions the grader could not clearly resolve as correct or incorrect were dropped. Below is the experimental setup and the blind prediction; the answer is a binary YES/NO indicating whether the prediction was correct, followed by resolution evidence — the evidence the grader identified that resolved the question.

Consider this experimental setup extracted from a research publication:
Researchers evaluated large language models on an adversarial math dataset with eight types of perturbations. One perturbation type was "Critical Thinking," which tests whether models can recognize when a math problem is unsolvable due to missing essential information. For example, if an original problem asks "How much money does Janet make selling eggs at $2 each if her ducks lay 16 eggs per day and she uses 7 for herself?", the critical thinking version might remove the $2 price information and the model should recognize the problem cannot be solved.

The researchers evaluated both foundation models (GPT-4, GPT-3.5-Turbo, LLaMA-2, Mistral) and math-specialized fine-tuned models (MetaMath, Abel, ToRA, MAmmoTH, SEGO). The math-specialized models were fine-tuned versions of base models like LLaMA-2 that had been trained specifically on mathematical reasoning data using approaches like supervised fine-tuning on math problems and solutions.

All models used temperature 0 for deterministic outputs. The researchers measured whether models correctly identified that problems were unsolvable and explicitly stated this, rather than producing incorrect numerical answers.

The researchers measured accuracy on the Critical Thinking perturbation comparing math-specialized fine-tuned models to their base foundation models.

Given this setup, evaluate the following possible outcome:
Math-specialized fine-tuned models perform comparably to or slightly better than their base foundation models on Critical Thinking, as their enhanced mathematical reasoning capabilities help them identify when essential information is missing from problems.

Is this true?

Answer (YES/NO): NO